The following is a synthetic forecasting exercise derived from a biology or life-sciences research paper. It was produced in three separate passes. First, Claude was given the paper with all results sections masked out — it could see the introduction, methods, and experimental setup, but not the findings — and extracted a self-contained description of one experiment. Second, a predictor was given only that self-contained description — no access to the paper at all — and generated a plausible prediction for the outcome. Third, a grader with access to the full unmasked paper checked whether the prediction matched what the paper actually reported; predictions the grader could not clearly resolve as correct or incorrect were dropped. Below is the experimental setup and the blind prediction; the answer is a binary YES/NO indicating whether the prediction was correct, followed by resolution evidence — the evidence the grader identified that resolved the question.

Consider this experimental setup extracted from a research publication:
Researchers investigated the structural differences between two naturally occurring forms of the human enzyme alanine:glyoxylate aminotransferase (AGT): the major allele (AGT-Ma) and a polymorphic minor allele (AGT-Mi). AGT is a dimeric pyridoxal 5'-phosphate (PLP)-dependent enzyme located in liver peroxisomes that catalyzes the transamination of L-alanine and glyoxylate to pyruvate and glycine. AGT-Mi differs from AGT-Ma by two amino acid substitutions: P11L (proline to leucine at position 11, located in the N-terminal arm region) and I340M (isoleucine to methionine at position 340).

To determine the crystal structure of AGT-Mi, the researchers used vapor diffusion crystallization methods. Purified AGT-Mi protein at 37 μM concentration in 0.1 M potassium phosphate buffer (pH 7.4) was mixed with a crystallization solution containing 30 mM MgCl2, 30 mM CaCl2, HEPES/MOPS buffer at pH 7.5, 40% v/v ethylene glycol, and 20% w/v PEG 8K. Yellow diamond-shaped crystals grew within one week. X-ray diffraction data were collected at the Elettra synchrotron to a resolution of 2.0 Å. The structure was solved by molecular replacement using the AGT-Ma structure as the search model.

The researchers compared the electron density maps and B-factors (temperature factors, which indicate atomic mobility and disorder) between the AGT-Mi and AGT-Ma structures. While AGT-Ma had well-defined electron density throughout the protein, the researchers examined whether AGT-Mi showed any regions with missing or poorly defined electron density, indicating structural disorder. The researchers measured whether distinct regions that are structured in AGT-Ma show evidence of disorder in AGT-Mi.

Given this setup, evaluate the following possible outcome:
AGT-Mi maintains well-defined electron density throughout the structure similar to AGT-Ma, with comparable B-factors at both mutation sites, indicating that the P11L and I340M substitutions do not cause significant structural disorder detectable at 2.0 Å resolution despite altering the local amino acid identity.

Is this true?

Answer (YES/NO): NO